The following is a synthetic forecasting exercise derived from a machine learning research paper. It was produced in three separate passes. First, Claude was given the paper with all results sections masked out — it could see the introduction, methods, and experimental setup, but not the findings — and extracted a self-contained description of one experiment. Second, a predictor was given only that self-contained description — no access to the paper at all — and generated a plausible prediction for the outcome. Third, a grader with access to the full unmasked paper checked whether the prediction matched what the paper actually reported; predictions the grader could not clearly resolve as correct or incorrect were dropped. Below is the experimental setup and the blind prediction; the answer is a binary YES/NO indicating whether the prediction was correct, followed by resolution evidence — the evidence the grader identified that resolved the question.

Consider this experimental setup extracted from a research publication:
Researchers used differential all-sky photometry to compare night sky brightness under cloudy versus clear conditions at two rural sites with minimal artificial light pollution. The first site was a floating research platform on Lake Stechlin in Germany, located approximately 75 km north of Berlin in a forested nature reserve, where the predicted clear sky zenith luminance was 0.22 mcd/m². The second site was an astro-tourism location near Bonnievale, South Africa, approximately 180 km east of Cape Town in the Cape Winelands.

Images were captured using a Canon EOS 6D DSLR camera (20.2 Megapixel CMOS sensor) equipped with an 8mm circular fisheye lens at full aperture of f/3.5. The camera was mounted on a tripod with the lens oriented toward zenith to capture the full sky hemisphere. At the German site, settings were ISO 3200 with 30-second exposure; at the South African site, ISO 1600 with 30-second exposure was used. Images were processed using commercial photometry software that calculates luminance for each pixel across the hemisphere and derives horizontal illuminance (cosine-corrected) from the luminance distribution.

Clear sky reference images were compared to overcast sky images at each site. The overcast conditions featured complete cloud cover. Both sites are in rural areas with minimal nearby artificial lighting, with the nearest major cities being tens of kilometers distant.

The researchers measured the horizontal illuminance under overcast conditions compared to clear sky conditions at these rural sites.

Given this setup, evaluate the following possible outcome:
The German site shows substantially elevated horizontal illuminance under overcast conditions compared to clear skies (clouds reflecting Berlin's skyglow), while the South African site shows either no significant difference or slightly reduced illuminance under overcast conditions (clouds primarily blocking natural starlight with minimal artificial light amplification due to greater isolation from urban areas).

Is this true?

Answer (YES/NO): NO